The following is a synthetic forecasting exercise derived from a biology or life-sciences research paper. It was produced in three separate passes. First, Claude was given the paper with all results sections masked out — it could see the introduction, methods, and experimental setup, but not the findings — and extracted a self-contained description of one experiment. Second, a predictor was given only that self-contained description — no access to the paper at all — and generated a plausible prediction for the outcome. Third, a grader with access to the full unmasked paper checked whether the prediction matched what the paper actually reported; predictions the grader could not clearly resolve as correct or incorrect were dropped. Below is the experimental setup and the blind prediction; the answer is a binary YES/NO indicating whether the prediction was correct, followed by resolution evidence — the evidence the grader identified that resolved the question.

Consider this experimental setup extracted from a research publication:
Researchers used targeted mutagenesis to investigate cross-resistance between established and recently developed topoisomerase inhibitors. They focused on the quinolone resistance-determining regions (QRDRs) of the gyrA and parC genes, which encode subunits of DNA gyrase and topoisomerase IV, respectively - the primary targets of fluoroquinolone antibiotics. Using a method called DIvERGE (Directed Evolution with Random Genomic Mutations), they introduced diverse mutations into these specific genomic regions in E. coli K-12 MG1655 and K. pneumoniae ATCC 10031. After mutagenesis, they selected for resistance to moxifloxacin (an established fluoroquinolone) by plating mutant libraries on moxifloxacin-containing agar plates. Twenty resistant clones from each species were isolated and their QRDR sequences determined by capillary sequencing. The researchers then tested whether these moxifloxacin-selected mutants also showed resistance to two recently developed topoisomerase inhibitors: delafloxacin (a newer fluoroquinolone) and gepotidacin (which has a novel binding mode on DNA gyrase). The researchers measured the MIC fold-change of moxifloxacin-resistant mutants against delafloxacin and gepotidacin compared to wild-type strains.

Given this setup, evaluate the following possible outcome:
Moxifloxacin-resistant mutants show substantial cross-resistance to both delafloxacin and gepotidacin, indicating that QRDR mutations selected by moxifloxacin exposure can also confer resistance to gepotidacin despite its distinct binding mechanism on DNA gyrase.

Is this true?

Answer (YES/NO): YES